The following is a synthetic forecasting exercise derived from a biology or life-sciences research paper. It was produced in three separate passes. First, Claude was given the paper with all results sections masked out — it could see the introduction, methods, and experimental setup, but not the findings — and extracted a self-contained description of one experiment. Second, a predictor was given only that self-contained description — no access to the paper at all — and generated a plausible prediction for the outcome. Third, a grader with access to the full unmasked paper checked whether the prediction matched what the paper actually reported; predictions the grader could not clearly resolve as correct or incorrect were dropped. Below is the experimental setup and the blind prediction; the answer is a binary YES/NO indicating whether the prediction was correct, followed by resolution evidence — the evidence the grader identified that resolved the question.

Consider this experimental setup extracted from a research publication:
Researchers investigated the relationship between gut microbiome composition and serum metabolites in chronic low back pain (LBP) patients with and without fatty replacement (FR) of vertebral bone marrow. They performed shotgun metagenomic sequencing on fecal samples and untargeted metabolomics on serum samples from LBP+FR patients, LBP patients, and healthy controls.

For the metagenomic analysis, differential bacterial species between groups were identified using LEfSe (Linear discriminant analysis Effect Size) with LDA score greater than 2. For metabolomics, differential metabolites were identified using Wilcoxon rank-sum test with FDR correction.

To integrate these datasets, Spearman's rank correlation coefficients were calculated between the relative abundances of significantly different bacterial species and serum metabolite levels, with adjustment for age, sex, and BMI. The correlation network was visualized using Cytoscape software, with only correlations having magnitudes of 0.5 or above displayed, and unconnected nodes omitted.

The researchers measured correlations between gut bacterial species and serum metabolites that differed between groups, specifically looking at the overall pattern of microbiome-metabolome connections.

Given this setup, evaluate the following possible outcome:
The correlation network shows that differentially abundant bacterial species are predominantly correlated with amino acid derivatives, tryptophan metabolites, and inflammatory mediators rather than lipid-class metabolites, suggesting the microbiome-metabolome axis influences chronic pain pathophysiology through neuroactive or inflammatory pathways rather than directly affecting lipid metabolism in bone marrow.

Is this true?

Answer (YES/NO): NO